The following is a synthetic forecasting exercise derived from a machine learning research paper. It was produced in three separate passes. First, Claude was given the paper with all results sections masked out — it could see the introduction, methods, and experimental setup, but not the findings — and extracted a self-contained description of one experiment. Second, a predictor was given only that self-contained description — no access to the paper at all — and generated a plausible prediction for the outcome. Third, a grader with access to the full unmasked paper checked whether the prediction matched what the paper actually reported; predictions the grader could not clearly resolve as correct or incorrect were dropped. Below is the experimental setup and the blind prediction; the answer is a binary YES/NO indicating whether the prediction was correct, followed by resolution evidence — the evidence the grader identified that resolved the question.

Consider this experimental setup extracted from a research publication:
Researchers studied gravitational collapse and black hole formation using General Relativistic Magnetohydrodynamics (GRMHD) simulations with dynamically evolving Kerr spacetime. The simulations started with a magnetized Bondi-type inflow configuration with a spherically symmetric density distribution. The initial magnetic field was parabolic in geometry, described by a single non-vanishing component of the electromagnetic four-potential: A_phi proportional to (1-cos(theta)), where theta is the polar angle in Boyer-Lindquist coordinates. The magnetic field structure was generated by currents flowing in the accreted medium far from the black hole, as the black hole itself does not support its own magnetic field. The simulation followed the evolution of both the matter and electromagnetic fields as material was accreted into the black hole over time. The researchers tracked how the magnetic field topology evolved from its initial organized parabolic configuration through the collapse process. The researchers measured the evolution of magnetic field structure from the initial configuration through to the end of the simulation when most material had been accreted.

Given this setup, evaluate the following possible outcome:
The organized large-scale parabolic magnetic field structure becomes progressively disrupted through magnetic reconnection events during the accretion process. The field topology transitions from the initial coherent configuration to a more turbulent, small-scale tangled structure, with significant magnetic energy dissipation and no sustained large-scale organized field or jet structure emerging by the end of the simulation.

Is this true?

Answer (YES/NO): NO